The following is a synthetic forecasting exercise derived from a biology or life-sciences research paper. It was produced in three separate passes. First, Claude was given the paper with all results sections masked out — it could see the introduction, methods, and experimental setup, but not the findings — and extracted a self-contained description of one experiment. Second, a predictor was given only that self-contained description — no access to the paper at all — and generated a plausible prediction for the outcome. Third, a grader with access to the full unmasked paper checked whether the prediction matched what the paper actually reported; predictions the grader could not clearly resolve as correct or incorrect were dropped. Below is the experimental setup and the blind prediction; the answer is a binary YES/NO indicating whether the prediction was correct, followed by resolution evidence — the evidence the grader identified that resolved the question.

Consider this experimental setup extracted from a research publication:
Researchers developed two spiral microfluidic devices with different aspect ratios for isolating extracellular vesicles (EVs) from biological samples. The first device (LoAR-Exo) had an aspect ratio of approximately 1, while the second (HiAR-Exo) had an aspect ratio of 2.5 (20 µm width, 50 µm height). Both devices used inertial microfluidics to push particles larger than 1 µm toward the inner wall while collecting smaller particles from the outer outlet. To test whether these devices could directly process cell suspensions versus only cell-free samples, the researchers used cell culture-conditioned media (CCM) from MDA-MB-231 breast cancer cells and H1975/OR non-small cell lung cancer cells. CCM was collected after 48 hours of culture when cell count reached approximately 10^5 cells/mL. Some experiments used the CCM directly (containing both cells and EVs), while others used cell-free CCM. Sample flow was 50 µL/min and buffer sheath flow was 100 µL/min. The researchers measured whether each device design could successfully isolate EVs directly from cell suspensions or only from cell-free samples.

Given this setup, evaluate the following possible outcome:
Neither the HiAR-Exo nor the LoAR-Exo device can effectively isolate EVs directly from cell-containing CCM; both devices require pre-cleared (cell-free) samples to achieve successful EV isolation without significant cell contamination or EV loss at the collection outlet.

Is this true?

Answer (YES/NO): NO